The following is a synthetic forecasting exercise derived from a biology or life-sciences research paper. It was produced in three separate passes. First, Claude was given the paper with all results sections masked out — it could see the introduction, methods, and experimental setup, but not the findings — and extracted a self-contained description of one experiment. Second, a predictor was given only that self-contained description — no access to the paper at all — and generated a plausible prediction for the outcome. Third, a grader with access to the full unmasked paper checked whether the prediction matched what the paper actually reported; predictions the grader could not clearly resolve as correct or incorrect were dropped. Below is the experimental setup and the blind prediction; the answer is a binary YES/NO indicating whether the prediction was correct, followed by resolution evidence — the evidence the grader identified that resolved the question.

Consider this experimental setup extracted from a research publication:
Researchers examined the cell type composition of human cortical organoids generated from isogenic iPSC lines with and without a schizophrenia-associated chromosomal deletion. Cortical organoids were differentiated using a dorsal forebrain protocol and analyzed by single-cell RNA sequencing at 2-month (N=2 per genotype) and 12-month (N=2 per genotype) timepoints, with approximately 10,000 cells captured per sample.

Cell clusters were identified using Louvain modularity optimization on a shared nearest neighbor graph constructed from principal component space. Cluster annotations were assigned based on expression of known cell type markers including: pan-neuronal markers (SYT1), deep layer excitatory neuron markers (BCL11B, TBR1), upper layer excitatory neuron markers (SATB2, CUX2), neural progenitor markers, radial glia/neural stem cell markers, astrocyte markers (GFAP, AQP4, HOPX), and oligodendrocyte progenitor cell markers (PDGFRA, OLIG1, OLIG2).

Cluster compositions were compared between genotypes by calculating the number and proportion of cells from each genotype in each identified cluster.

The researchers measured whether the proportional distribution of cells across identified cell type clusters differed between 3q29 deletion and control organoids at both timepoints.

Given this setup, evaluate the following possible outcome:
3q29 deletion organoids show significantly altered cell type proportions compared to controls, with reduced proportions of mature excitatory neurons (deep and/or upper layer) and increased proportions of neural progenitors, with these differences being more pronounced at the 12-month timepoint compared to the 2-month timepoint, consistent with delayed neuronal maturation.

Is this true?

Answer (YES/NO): NO